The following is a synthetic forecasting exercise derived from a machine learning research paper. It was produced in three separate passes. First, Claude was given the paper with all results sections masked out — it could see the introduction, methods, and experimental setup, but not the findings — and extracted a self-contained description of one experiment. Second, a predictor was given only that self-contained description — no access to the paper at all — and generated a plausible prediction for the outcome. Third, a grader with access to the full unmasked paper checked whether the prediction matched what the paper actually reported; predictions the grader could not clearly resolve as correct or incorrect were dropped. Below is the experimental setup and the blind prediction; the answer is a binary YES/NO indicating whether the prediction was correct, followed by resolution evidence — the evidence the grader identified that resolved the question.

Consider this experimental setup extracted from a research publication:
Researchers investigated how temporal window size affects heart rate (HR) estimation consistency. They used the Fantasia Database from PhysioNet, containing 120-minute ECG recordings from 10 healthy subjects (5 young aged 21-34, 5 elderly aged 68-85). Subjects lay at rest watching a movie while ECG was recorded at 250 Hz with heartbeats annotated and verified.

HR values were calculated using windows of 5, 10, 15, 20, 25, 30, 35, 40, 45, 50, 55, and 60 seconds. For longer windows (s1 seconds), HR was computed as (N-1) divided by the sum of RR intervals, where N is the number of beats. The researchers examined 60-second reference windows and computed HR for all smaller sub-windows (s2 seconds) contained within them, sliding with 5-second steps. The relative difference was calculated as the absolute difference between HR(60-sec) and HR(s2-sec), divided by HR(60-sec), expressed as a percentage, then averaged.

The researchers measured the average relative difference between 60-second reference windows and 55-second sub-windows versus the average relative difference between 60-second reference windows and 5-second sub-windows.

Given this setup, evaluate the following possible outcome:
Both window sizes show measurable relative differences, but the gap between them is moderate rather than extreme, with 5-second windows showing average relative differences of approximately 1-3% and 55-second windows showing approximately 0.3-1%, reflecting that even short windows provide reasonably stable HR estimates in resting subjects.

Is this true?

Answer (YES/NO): NO